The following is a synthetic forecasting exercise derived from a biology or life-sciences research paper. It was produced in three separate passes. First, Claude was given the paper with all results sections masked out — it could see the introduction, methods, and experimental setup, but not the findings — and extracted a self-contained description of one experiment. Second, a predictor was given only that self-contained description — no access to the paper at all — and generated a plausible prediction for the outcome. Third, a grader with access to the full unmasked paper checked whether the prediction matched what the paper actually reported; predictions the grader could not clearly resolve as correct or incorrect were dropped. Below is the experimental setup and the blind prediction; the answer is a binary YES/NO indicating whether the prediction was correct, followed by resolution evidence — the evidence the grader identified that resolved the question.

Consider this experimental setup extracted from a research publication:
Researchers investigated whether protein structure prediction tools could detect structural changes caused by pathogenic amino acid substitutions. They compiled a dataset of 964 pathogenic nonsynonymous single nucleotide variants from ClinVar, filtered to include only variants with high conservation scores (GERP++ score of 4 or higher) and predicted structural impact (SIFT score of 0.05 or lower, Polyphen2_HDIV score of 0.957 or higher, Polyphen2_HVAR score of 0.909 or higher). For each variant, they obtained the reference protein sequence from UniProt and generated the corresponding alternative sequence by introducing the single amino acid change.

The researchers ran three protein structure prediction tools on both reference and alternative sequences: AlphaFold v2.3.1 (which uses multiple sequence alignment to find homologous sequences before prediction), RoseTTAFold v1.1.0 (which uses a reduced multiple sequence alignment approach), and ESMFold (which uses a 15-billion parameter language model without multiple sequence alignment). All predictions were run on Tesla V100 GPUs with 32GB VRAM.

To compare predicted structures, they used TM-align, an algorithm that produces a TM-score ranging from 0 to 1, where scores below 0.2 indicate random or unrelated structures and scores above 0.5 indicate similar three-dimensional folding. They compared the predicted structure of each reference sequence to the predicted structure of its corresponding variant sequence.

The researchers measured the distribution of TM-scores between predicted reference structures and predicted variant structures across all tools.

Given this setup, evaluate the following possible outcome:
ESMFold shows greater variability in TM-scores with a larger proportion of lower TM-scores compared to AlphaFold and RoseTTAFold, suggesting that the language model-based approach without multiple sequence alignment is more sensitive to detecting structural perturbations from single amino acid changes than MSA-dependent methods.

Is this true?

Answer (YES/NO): NO